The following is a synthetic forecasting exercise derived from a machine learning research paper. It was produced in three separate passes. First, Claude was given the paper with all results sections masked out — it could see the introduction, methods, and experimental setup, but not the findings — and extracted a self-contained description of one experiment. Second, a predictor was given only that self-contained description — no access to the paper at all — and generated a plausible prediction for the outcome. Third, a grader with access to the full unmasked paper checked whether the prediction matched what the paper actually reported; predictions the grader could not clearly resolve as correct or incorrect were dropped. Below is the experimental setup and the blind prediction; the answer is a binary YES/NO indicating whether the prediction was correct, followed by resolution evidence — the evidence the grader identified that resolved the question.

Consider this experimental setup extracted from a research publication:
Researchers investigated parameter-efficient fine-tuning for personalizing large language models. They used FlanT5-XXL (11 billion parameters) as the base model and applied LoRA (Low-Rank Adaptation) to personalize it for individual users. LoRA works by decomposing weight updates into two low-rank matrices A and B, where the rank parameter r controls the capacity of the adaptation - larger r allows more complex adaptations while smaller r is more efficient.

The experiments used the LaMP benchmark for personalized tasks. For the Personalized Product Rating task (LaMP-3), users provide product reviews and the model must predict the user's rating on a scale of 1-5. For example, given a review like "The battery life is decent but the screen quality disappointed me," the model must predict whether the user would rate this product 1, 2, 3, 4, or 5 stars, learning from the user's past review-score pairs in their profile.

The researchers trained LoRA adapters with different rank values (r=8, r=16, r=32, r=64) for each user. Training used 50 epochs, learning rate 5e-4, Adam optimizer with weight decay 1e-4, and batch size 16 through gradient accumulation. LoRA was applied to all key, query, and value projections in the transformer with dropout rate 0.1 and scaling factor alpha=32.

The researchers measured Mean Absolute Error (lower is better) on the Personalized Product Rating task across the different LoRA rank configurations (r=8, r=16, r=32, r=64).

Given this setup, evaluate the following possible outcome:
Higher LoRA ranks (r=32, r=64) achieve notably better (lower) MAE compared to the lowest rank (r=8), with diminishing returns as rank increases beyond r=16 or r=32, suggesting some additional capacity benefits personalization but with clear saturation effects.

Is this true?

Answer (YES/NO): NO